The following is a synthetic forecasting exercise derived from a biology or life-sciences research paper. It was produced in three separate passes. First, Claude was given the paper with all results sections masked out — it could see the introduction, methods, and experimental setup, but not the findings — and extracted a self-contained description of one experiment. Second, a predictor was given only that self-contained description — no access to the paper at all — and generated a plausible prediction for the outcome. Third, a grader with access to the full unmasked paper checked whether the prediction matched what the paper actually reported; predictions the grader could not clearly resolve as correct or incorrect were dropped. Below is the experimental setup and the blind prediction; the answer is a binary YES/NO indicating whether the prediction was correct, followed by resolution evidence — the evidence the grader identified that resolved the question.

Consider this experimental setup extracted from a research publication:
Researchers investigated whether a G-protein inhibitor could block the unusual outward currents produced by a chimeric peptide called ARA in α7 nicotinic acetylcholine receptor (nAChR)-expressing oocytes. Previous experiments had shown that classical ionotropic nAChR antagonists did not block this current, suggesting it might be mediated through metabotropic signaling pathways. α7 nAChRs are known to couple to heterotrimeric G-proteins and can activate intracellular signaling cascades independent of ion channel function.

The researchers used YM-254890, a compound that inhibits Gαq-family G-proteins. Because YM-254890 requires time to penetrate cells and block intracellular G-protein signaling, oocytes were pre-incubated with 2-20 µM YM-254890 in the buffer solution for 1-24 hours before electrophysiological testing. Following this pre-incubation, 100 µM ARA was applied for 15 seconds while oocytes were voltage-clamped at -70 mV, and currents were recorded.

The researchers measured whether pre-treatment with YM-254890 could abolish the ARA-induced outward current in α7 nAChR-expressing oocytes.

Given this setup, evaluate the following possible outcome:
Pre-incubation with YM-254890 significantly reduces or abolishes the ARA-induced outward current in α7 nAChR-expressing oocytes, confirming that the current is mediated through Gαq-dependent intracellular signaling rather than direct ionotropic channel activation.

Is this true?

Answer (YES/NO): NO